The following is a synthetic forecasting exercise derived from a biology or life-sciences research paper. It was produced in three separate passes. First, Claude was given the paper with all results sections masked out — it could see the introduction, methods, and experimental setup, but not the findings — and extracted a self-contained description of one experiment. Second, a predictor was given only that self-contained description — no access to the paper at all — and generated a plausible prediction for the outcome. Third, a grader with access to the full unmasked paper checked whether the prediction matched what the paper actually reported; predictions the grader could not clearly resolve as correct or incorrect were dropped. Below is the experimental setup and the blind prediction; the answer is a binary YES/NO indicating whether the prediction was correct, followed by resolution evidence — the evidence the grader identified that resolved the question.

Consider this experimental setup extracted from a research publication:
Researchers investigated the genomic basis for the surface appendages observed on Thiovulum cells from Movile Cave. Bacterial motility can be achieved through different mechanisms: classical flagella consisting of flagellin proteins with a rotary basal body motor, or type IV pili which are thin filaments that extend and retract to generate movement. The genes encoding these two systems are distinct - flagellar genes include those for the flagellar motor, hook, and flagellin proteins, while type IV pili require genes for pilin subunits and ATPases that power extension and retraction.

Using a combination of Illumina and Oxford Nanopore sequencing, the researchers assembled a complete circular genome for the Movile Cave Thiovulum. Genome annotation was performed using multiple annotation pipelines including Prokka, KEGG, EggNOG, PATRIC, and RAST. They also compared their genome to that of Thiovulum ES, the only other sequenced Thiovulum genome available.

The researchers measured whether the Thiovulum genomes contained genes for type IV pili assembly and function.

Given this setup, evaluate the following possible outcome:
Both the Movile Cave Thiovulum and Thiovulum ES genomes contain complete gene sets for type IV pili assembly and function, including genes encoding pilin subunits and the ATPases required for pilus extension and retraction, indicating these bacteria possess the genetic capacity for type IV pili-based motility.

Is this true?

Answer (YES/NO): YES